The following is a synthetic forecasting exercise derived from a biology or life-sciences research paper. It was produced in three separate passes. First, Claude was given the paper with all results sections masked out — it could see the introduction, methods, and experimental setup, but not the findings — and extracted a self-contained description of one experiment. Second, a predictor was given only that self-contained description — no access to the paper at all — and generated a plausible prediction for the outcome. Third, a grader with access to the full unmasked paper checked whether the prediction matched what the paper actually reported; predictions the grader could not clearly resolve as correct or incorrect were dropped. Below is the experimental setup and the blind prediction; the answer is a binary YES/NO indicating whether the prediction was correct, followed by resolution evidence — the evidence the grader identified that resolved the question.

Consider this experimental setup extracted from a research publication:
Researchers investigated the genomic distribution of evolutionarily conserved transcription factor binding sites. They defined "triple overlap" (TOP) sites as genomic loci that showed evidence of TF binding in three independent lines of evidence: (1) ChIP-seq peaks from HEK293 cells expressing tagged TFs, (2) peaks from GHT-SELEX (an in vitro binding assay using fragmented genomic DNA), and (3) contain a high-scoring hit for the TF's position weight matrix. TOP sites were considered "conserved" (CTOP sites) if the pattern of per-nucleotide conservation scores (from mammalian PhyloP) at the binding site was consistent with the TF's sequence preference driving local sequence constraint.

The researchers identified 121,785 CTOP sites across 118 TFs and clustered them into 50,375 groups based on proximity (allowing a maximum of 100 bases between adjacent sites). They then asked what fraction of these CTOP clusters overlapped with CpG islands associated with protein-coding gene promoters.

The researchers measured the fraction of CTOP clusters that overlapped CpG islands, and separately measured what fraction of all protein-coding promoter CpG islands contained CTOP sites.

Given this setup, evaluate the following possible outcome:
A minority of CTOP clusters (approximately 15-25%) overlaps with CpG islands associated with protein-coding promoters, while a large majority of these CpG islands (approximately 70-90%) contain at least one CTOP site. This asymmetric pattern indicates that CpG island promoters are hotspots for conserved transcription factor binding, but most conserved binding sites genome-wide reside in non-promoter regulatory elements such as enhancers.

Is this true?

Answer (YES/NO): NO